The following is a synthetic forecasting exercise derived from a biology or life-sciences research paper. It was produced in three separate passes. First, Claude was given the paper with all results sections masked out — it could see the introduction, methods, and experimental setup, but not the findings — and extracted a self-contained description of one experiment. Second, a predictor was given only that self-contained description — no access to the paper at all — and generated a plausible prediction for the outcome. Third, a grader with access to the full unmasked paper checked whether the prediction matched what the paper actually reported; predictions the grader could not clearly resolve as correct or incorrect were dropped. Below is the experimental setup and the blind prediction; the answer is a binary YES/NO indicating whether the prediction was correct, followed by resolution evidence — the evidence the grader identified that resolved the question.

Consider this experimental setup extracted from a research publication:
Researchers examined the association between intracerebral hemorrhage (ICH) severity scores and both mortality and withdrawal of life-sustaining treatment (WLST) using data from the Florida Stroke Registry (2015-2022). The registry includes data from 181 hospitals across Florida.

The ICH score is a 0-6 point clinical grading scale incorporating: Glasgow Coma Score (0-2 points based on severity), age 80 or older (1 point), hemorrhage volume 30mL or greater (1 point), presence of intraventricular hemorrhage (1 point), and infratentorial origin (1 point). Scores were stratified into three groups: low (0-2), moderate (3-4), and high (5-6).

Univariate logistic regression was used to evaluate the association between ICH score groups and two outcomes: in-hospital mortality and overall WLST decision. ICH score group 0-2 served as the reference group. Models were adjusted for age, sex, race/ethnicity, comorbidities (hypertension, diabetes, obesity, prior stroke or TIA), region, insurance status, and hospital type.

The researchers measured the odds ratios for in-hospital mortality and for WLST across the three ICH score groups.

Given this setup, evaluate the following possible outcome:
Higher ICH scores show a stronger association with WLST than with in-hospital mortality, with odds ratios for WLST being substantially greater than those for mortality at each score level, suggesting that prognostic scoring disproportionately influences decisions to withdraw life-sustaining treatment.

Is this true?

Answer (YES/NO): NO